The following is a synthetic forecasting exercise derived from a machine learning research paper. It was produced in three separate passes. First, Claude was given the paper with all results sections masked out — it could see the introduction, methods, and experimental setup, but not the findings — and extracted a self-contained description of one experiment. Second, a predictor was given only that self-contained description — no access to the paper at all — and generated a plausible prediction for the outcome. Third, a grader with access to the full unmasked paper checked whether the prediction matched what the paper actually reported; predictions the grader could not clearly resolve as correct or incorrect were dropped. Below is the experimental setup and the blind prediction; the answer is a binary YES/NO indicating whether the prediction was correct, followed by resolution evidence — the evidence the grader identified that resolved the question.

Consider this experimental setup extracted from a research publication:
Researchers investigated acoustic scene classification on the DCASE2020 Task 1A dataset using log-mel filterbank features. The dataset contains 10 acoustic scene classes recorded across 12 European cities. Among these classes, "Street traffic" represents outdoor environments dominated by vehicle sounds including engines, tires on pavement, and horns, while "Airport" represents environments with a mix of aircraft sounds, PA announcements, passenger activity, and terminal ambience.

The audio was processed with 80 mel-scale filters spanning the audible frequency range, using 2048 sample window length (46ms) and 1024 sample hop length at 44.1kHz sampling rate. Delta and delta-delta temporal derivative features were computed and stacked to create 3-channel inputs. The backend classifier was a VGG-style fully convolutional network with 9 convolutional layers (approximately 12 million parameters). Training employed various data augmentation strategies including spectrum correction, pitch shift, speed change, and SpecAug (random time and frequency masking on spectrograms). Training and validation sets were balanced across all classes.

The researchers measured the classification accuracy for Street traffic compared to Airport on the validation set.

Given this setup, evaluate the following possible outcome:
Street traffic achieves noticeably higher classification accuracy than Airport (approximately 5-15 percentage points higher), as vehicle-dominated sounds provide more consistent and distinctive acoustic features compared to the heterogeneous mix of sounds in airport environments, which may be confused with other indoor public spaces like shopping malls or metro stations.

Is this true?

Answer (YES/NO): NO